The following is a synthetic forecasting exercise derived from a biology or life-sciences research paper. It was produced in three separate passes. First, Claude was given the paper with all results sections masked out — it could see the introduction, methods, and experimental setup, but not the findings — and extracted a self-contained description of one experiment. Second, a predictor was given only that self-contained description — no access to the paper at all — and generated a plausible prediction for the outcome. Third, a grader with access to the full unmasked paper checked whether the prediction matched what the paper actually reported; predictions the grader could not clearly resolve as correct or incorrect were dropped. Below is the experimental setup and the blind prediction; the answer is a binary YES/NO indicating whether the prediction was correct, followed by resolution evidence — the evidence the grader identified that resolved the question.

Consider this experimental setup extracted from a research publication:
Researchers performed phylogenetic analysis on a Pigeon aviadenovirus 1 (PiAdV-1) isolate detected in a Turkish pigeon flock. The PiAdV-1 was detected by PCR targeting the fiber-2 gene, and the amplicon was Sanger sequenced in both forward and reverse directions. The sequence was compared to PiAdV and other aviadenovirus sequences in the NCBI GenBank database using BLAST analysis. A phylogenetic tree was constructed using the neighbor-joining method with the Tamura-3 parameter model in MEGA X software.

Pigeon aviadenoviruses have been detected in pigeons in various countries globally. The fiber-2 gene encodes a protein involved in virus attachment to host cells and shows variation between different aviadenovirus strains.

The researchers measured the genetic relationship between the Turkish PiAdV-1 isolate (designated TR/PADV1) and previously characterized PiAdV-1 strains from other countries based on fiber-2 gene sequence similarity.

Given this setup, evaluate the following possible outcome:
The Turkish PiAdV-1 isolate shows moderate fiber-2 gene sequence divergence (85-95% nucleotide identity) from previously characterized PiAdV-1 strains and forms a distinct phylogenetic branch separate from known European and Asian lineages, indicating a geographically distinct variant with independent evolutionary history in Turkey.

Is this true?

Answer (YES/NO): NO